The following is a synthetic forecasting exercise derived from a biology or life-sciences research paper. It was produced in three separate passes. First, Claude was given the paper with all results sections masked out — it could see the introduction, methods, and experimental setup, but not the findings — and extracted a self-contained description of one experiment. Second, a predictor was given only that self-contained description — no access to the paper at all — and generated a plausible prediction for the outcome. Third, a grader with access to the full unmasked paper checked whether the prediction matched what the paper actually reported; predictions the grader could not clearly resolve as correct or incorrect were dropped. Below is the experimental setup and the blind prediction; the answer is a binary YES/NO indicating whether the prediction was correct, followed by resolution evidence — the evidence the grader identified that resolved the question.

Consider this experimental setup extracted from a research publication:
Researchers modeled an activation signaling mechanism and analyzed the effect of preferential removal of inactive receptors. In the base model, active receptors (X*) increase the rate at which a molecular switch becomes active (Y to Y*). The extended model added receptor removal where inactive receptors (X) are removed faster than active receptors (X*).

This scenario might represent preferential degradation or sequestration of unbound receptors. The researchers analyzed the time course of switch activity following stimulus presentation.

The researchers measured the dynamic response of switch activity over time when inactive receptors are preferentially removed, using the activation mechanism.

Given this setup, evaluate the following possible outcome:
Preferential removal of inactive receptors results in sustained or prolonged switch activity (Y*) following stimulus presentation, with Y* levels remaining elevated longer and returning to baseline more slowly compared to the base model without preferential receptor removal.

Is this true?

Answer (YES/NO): YES